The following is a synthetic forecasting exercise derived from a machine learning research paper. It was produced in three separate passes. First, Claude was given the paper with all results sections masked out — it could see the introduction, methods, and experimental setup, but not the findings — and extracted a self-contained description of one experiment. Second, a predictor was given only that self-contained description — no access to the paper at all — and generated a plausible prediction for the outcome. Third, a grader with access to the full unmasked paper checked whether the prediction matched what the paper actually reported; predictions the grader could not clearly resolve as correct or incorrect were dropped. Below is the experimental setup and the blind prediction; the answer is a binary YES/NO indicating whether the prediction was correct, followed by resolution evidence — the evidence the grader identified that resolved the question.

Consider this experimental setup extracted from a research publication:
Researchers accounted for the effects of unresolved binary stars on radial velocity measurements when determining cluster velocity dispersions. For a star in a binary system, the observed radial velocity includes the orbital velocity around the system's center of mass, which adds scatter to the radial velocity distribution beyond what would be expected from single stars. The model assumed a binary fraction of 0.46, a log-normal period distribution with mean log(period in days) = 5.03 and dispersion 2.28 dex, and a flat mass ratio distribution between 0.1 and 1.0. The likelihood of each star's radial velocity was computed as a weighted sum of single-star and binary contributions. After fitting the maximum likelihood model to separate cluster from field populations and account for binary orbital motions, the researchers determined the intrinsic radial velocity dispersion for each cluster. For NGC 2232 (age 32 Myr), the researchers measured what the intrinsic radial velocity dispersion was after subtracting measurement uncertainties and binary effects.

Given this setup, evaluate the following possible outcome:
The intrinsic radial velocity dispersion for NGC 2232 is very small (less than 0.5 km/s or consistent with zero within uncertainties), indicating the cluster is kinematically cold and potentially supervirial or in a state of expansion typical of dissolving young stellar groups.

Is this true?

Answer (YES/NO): YES